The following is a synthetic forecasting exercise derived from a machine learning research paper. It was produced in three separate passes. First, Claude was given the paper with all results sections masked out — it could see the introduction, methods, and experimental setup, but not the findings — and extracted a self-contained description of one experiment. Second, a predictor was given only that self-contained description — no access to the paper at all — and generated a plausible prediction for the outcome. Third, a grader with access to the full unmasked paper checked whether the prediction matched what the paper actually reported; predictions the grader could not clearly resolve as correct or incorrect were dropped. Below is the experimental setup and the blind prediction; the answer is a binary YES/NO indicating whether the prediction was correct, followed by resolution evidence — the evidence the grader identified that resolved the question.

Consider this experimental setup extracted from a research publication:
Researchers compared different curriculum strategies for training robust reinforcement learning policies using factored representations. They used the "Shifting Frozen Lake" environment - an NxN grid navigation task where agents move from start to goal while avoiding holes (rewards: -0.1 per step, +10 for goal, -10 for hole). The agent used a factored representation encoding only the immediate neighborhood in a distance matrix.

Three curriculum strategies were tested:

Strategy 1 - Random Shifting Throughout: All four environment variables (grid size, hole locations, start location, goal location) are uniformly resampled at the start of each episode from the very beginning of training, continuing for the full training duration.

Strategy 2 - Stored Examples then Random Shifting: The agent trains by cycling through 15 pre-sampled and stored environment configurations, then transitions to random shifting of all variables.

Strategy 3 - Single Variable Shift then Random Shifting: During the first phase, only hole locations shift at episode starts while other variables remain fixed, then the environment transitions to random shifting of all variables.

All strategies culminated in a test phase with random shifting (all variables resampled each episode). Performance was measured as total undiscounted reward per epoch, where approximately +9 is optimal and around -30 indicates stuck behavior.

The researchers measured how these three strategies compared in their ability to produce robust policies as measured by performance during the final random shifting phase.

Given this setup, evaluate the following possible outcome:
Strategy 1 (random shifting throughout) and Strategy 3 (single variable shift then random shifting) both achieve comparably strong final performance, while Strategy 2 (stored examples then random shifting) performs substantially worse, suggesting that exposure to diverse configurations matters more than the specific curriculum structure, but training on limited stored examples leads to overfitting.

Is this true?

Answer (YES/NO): NO